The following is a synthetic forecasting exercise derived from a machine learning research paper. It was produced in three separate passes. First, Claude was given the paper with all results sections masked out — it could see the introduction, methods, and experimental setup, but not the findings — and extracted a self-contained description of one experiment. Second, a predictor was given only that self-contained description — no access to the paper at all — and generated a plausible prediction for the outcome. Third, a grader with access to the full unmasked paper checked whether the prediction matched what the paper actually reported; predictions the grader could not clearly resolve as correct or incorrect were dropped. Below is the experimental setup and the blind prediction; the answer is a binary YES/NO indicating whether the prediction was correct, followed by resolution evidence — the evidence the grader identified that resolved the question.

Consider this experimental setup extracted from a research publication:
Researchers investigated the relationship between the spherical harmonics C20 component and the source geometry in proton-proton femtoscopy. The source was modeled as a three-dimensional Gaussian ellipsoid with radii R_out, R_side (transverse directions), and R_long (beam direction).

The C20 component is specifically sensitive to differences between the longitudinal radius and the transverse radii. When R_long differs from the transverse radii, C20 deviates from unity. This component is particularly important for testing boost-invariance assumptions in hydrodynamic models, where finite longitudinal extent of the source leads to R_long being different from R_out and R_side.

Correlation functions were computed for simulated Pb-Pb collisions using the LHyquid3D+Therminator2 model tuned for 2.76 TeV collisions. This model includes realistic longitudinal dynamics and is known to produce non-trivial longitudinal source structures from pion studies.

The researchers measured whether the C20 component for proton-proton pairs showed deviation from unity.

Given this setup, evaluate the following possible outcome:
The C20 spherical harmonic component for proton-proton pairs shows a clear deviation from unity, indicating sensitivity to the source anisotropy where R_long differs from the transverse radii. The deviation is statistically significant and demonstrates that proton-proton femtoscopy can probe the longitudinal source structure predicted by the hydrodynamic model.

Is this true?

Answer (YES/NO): YES